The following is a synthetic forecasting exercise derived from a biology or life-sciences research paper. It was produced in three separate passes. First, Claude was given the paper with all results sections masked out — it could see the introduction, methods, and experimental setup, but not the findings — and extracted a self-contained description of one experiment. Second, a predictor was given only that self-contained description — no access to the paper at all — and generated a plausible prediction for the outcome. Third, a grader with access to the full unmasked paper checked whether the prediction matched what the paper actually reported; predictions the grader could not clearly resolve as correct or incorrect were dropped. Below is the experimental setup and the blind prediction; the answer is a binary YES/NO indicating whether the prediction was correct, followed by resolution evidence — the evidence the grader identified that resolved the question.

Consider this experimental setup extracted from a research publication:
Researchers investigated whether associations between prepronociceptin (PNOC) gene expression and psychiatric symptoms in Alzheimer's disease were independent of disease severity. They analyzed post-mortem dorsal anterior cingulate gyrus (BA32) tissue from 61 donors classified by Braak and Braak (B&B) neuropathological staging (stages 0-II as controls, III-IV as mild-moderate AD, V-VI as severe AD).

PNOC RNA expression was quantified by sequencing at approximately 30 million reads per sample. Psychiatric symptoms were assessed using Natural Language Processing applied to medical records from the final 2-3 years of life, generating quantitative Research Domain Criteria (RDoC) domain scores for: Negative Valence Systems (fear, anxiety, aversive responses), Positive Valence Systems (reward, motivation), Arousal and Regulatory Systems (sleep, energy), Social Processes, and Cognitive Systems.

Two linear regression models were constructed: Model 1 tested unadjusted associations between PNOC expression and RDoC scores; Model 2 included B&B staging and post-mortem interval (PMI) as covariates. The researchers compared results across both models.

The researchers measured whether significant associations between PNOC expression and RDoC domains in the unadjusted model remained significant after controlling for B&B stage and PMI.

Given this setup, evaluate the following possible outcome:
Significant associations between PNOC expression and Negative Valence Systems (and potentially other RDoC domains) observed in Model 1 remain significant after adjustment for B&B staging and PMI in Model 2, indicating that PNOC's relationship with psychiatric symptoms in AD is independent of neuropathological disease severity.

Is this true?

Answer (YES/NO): NO